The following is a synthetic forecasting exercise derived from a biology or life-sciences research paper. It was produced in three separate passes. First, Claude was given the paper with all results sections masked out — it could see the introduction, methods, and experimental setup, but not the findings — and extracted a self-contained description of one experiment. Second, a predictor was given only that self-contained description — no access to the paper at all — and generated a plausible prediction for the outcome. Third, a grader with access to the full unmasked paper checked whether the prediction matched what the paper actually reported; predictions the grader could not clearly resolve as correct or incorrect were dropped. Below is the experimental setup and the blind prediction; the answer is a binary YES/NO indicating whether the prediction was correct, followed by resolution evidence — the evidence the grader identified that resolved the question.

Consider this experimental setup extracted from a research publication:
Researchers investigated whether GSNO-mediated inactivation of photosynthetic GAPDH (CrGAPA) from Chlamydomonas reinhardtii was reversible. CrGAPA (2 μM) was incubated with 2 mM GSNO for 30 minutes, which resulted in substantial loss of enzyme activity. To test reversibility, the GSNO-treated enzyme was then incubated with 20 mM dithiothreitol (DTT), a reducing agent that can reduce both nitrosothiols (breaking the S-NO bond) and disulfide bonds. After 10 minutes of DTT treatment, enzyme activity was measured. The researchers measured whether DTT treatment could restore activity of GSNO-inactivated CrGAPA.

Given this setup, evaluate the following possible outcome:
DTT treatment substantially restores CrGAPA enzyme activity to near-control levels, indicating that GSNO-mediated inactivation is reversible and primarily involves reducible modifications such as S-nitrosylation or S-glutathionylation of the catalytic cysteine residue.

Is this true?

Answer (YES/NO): YES